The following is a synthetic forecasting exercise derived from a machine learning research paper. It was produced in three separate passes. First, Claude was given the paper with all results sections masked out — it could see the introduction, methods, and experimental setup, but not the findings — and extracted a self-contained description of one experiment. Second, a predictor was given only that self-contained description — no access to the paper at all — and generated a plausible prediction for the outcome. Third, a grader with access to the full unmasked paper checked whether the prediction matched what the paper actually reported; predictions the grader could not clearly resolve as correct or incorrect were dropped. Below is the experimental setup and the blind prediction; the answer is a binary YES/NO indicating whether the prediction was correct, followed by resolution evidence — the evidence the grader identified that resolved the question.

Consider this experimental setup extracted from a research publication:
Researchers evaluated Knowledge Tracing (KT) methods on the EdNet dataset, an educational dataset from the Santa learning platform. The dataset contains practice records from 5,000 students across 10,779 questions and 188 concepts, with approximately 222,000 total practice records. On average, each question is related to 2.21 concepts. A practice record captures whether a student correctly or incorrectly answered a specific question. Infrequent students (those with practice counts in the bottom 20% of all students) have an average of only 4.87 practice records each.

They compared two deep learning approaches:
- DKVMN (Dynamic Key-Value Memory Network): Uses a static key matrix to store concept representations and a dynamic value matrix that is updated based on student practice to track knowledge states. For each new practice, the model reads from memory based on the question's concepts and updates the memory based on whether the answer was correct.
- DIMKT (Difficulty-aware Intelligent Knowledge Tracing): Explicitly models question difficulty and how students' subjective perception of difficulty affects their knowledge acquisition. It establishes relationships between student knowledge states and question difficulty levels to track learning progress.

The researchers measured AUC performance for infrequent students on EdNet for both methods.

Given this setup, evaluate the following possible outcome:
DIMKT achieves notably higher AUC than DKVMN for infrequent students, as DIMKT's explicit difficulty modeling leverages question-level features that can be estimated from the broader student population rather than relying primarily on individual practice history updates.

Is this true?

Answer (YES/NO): YES